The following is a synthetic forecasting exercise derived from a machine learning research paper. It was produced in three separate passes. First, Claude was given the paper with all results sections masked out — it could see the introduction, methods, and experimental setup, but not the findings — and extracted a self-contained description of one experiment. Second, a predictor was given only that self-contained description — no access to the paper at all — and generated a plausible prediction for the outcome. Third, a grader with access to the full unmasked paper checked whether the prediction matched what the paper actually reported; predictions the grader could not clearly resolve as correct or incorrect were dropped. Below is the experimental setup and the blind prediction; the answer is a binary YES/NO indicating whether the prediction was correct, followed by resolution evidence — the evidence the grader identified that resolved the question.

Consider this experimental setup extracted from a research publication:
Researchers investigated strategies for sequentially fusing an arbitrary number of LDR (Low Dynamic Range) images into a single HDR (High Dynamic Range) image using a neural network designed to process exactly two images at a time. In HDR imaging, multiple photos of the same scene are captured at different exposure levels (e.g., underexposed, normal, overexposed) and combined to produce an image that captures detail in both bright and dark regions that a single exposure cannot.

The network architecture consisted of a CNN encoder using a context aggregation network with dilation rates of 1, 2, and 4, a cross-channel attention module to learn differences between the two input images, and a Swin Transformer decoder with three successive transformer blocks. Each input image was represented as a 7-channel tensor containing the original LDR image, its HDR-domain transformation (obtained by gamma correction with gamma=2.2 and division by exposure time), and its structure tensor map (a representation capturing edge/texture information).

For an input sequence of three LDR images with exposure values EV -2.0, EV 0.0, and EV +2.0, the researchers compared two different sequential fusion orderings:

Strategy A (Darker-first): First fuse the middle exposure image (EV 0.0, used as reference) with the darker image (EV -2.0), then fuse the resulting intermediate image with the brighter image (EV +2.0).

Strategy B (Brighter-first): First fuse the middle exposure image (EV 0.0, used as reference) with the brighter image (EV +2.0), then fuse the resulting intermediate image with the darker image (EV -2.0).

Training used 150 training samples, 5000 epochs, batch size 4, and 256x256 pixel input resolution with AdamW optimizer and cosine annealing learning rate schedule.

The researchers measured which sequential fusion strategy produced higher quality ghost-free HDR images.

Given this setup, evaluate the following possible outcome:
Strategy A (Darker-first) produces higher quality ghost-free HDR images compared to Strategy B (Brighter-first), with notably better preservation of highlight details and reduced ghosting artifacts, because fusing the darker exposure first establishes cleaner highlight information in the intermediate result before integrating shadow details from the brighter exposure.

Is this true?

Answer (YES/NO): NO